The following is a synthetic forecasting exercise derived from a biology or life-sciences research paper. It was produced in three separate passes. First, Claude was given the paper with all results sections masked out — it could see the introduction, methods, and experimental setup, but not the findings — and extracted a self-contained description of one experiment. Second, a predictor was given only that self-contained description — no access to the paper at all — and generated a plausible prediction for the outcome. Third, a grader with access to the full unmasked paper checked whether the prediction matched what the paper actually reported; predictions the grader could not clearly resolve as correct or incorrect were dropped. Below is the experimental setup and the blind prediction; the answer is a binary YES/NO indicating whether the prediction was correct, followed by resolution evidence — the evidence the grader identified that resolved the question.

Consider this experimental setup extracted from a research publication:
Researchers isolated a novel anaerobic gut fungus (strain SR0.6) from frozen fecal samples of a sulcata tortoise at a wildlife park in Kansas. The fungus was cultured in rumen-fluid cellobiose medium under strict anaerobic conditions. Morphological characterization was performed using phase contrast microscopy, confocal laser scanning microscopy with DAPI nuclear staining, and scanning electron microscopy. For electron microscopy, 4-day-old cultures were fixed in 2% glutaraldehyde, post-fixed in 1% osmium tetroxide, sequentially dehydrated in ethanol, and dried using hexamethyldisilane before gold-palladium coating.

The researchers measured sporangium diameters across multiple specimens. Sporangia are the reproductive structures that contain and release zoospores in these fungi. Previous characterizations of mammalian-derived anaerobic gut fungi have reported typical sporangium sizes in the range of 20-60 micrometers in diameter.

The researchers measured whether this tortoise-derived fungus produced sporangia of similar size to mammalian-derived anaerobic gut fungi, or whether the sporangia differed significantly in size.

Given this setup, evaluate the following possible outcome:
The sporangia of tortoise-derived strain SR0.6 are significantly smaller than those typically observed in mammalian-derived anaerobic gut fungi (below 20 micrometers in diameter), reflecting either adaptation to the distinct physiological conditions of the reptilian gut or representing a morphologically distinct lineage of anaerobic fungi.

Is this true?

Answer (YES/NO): NO